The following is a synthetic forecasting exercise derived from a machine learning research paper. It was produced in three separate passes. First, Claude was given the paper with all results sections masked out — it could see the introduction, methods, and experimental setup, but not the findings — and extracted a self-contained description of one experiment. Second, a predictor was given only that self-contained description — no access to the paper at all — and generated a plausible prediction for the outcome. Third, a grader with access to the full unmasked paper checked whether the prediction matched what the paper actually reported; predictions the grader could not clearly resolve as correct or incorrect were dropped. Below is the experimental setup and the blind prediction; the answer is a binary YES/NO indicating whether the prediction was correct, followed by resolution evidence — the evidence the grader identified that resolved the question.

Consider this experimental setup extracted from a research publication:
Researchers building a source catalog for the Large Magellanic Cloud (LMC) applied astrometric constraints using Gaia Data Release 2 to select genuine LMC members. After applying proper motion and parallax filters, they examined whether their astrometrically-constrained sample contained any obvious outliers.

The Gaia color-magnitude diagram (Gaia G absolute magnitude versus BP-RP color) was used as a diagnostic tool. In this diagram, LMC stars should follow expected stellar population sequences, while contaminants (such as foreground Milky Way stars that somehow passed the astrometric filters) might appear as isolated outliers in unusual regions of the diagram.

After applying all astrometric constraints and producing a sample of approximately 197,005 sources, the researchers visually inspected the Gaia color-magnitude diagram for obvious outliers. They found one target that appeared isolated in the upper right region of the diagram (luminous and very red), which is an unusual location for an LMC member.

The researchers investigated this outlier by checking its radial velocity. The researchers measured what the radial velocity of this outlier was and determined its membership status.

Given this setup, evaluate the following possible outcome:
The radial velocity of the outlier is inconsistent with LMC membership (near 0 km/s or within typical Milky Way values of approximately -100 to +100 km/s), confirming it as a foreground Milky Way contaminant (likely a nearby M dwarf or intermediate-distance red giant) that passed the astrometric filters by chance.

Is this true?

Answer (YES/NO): YES